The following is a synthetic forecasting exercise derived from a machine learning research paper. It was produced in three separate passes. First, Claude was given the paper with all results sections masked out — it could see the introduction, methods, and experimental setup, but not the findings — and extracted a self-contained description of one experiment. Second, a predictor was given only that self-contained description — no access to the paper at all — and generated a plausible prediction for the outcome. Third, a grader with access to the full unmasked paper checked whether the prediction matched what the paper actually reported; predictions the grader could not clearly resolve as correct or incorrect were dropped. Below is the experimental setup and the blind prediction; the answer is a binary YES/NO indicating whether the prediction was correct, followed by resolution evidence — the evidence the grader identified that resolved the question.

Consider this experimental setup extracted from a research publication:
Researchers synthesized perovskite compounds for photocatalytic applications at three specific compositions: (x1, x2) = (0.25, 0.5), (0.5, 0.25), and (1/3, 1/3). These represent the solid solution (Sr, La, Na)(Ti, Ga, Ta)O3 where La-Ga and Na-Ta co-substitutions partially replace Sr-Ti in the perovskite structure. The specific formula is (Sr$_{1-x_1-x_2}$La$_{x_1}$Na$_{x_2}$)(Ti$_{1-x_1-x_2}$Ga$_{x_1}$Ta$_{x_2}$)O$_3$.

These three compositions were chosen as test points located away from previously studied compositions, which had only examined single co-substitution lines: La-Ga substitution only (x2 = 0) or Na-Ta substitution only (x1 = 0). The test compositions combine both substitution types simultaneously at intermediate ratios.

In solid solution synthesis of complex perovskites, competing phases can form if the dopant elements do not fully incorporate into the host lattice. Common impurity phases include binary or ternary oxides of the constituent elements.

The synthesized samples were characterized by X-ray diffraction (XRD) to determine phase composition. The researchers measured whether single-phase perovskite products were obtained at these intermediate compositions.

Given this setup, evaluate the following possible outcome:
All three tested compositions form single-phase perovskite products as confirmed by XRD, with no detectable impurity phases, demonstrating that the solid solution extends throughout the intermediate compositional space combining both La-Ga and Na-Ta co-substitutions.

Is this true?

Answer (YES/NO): NO